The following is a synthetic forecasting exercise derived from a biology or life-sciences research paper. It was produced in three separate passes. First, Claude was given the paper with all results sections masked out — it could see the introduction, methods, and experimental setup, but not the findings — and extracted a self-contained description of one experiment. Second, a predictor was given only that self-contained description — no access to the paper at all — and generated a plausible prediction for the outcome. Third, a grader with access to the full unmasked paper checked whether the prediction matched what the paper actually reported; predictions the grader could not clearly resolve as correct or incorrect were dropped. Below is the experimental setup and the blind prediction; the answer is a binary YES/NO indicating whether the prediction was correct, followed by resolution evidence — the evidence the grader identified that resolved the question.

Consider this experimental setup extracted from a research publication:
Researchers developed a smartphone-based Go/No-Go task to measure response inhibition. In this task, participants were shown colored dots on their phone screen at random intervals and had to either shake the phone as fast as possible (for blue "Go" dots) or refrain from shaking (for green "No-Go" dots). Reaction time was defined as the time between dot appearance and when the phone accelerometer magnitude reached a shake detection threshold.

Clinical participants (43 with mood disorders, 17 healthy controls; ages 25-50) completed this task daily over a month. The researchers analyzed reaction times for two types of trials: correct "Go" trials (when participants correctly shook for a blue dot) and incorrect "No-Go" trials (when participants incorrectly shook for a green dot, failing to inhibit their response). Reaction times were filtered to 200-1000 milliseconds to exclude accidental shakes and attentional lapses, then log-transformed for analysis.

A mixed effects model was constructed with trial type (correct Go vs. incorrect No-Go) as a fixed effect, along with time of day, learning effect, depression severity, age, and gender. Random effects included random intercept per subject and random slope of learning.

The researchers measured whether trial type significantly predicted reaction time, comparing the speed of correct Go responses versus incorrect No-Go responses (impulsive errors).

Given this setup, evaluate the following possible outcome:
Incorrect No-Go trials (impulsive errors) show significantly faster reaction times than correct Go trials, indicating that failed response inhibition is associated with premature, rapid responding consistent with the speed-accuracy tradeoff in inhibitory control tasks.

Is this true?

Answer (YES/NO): YES